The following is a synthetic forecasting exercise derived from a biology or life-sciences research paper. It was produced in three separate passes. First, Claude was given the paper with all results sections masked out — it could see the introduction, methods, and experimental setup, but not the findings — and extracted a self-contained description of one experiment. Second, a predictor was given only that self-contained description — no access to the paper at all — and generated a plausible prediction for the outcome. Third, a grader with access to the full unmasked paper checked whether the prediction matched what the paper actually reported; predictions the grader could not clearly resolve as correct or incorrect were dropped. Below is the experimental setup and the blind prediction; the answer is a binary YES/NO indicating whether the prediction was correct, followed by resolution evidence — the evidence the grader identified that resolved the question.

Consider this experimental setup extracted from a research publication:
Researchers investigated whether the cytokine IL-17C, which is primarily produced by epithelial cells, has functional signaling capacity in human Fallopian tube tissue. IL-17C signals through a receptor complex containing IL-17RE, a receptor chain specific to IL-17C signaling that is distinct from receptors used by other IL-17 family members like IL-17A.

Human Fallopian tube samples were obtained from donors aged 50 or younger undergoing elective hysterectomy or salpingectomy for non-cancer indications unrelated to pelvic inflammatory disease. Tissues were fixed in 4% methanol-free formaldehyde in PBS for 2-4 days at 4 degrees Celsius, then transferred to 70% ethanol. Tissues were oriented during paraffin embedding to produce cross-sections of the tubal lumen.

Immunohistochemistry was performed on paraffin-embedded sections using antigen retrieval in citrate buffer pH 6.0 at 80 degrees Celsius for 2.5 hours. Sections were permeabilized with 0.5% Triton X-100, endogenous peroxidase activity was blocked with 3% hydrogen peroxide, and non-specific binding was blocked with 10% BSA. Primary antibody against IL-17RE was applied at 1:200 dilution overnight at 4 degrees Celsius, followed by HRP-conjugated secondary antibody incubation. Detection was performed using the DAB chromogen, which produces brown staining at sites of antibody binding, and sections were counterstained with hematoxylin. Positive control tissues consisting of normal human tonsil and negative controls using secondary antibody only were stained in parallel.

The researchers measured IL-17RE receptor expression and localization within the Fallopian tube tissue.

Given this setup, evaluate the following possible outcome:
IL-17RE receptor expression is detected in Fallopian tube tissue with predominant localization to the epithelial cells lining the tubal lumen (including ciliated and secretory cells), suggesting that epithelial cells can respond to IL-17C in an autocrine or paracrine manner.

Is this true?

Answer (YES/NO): YES